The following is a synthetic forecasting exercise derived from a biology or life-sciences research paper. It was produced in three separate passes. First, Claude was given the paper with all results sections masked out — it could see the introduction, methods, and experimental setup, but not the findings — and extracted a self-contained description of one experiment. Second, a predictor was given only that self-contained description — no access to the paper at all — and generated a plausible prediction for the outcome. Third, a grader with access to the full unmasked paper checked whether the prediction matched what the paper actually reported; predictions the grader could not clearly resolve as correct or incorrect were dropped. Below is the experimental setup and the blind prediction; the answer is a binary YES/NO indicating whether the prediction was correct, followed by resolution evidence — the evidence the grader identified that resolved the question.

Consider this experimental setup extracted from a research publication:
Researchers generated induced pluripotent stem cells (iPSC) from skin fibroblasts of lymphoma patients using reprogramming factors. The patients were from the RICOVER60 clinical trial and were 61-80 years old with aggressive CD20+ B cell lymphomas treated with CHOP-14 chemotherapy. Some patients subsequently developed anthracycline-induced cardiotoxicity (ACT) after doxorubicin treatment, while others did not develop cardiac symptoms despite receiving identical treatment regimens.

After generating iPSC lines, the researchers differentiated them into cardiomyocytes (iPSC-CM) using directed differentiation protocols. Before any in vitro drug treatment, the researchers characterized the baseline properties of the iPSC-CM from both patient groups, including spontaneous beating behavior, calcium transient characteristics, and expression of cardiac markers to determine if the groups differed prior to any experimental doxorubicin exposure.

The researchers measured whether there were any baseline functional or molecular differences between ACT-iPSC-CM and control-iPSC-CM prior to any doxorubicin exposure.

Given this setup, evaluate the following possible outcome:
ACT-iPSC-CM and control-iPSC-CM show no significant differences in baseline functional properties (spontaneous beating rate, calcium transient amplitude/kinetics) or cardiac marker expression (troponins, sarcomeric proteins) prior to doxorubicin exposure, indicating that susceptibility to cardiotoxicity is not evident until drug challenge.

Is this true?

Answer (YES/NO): YES